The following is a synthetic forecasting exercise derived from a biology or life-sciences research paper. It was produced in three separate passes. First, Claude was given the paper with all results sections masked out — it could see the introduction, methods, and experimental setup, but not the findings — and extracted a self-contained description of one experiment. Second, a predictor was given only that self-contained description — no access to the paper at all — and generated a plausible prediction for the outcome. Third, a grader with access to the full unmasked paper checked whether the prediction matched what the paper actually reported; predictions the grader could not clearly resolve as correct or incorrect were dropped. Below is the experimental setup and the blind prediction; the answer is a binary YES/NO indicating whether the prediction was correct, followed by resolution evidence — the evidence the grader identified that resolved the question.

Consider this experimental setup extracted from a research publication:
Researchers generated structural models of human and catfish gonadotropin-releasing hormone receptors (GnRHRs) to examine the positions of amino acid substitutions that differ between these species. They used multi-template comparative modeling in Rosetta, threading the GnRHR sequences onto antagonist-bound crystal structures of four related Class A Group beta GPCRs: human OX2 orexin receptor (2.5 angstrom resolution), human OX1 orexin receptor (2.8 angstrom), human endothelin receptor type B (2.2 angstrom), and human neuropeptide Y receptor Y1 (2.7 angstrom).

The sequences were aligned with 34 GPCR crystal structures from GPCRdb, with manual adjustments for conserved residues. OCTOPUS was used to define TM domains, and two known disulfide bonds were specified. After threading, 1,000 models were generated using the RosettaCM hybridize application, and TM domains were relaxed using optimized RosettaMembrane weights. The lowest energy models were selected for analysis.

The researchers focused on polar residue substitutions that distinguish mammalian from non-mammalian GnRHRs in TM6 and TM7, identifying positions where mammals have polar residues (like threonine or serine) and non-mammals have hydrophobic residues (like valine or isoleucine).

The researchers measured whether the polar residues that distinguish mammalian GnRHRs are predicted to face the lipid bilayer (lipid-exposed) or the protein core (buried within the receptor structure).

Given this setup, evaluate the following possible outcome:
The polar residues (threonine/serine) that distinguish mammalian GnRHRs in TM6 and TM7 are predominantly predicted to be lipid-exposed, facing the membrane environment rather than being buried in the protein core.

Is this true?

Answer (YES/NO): YES